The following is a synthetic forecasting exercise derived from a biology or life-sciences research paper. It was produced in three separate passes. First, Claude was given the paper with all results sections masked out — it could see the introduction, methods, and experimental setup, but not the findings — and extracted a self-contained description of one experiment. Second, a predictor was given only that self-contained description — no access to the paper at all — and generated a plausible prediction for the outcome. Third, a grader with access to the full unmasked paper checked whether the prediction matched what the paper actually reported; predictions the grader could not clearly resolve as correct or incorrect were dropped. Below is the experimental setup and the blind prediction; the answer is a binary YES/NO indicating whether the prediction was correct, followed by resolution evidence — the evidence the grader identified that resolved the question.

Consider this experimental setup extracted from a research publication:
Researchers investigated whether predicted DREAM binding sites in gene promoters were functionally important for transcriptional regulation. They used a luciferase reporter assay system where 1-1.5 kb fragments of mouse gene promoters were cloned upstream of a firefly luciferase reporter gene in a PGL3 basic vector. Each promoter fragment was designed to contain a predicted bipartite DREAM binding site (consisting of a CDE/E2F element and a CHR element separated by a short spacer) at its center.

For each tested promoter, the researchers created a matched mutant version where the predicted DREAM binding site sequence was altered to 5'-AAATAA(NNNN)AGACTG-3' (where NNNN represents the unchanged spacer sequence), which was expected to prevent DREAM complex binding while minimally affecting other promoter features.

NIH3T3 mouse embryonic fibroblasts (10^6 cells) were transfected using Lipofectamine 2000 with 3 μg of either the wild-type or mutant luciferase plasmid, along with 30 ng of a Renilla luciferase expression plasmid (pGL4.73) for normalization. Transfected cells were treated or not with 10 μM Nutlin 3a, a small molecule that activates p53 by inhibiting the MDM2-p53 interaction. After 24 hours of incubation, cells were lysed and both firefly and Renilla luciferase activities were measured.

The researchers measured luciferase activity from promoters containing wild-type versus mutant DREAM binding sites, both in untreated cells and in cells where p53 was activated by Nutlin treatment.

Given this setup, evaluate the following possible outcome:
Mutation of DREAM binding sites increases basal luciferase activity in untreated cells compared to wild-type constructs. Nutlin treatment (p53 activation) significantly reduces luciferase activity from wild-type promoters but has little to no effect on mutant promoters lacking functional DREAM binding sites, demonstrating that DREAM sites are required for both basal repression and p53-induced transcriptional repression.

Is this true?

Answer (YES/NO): YES